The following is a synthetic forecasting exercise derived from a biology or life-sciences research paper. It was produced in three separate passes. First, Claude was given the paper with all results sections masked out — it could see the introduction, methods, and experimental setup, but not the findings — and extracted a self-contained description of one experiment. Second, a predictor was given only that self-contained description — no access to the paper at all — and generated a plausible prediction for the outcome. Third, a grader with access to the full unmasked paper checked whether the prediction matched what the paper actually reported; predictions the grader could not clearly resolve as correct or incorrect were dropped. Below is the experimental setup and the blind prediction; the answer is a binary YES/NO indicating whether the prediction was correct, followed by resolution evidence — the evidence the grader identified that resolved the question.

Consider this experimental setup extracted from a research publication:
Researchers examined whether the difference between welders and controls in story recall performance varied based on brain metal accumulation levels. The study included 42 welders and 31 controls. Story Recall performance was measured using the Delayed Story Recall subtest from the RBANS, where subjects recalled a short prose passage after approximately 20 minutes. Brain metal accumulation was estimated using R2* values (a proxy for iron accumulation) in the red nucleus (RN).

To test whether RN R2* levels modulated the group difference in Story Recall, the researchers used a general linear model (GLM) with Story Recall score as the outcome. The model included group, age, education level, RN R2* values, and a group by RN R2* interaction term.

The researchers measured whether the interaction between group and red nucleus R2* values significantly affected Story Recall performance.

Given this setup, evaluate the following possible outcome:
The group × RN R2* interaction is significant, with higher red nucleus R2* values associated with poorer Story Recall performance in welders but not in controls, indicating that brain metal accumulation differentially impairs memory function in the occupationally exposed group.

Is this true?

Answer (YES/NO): YES